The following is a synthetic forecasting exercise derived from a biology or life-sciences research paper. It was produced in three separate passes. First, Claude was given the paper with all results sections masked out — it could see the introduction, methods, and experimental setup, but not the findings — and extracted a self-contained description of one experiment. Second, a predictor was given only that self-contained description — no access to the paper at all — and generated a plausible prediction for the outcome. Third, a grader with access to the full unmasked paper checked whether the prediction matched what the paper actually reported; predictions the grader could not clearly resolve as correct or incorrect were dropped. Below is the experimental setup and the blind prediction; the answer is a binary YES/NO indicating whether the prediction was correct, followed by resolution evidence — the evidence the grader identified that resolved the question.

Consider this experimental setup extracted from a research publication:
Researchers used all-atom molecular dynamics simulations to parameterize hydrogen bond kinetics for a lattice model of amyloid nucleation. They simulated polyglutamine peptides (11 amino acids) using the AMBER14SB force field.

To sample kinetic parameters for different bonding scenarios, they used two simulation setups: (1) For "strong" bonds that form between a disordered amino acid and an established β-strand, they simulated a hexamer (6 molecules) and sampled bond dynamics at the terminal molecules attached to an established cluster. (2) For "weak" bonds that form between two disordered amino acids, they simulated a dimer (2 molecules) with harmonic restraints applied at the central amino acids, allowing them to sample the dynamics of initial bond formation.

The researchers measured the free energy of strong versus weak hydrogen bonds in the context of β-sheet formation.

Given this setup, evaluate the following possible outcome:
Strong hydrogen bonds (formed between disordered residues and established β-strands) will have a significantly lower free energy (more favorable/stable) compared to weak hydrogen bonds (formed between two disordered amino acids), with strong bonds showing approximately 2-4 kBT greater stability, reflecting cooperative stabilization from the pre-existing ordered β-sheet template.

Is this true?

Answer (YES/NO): NO